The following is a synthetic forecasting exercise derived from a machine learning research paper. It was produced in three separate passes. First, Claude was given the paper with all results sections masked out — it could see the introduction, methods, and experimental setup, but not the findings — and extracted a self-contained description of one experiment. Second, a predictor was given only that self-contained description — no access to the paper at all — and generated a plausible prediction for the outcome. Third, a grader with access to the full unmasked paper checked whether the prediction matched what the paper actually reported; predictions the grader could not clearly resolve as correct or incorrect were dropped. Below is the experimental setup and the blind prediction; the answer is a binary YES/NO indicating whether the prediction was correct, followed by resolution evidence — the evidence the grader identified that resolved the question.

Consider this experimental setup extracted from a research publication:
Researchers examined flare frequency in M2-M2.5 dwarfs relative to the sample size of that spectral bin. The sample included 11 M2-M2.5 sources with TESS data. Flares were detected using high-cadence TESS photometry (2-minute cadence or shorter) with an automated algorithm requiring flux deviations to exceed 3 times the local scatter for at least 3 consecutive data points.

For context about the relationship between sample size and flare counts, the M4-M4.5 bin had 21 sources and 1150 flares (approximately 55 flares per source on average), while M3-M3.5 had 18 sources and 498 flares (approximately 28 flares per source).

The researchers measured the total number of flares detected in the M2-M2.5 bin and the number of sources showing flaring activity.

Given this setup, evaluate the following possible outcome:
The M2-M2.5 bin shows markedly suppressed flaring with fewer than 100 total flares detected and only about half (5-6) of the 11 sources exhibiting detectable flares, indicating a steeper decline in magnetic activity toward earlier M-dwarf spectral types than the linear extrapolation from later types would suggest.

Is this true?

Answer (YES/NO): NO